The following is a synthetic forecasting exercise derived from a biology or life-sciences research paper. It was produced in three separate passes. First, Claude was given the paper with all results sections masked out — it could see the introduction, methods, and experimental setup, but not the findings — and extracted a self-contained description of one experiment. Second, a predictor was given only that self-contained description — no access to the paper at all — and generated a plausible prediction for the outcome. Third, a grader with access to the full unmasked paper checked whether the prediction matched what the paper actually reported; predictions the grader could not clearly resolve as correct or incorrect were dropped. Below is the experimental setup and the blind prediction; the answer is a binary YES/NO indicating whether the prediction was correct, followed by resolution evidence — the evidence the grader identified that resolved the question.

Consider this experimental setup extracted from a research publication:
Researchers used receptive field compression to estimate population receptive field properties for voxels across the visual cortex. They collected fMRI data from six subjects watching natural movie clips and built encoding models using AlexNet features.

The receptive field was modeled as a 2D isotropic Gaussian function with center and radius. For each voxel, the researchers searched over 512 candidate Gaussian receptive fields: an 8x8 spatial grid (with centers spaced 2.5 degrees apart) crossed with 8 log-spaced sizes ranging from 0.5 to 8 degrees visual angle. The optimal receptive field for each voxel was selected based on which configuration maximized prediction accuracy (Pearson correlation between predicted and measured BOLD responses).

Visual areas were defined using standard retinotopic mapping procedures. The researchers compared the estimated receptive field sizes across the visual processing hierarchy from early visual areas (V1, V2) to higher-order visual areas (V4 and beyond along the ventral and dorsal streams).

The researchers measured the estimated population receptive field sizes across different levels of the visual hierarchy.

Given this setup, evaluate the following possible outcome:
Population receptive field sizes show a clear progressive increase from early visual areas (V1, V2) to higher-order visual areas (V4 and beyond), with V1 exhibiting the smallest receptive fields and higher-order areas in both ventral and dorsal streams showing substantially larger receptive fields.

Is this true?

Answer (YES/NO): YES